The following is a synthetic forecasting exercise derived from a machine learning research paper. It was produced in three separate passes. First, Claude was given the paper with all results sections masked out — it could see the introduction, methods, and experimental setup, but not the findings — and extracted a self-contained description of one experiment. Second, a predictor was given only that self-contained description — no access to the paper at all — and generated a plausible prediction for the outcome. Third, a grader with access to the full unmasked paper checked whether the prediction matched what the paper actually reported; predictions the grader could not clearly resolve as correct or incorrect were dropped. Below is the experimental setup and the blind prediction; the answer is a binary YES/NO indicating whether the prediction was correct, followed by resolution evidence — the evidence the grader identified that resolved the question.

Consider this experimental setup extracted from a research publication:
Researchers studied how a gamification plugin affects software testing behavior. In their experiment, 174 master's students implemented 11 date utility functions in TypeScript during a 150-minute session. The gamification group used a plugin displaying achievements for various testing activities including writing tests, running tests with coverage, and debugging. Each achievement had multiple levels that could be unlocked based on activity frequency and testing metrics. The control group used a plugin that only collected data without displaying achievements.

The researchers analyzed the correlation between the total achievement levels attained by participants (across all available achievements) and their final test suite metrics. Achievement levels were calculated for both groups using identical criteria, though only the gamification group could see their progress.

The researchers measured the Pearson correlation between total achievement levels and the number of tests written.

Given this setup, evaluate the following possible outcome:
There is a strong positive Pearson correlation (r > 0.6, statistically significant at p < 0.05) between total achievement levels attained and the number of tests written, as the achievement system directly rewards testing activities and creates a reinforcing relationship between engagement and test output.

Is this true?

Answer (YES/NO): YES